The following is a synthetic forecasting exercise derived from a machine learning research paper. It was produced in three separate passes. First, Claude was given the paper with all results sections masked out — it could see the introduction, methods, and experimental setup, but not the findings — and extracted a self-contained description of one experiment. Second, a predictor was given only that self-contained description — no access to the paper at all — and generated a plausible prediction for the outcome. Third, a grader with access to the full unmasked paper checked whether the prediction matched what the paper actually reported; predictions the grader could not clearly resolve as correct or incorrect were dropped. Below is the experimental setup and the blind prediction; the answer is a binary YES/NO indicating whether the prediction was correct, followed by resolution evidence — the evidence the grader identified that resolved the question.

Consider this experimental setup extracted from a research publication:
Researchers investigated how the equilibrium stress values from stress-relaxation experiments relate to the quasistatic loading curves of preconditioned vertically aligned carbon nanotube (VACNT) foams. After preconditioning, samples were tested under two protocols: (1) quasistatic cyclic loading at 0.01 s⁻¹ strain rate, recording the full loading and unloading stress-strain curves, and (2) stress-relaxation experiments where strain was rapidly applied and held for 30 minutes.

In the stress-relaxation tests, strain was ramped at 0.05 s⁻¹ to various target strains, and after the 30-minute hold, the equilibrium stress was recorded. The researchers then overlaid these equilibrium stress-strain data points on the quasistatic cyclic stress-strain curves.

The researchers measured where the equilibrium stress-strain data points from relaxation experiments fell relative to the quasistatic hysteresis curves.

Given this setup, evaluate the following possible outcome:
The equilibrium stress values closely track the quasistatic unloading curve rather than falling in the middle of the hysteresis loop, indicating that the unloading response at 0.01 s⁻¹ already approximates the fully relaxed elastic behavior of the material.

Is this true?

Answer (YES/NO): NO